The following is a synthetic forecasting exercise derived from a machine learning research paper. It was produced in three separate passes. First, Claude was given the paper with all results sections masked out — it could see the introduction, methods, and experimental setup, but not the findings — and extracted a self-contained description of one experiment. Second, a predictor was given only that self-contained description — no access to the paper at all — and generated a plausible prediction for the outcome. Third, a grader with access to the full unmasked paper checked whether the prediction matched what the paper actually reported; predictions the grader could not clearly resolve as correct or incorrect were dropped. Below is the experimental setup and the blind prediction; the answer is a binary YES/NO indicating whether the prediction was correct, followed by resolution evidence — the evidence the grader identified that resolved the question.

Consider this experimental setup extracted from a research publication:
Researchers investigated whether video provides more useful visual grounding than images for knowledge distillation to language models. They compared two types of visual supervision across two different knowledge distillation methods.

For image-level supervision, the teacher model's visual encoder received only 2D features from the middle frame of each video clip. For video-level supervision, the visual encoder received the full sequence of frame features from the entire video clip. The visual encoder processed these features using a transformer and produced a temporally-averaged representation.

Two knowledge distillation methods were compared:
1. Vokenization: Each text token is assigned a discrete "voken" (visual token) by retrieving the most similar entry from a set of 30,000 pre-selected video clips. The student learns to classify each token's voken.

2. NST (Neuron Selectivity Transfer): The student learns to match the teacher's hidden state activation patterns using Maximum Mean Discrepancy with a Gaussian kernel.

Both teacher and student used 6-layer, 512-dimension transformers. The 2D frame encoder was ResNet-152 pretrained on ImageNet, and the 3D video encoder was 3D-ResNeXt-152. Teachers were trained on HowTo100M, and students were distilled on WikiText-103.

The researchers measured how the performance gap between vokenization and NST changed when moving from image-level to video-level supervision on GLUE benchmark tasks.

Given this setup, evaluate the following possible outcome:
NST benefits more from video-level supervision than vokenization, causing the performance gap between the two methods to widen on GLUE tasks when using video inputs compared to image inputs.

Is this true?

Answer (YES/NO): YES